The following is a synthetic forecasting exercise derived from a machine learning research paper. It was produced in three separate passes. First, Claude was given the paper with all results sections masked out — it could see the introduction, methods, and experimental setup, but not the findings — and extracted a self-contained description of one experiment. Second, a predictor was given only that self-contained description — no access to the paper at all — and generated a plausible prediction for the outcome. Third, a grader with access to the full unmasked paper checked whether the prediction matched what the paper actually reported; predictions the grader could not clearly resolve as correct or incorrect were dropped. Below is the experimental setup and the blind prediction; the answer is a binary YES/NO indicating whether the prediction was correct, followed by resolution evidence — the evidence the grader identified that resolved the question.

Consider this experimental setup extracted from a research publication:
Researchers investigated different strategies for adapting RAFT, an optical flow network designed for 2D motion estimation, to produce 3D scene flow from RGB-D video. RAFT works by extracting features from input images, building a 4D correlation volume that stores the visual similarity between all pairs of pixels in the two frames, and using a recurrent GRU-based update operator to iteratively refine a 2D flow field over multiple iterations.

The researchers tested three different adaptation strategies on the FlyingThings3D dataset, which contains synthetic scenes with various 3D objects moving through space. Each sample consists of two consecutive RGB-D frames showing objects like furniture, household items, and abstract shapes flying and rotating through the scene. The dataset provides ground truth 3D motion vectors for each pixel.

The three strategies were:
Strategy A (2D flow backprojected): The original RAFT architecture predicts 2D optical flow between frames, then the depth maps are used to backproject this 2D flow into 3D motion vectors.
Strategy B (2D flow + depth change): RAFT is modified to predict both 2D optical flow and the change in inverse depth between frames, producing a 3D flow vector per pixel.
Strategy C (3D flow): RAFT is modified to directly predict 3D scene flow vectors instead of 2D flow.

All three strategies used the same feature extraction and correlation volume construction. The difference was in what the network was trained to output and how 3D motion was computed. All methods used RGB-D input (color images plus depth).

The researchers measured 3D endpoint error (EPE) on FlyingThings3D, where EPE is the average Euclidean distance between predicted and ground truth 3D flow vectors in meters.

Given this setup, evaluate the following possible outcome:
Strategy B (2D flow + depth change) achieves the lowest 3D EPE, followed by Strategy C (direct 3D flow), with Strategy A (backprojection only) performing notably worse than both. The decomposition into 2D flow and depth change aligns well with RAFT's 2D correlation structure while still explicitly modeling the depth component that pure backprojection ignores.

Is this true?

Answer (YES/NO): NO